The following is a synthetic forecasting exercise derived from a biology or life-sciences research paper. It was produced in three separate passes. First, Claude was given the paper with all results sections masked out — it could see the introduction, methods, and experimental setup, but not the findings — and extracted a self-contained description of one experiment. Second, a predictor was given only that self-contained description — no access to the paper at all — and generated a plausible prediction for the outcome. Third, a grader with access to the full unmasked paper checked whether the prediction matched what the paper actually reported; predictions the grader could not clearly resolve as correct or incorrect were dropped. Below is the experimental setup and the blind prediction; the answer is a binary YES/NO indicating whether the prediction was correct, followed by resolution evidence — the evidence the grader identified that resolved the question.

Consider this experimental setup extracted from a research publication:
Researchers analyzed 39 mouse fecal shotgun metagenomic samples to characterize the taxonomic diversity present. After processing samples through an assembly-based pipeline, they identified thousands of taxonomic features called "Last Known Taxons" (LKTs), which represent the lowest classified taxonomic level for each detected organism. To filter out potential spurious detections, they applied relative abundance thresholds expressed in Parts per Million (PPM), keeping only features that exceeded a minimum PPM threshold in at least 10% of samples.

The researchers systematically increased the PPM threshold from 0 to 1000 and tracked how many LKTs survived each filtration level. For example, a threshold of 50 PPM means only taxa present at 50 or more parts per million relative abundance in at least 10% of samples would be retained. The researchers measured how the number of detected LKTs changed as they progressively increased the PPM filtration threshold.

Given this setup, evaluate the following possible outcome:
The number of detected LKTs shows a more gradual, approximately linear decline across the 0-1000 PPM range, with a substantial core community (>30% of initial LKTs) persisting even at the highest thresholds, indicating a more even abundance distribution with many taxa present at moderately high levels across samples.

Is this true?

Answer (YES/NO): NO